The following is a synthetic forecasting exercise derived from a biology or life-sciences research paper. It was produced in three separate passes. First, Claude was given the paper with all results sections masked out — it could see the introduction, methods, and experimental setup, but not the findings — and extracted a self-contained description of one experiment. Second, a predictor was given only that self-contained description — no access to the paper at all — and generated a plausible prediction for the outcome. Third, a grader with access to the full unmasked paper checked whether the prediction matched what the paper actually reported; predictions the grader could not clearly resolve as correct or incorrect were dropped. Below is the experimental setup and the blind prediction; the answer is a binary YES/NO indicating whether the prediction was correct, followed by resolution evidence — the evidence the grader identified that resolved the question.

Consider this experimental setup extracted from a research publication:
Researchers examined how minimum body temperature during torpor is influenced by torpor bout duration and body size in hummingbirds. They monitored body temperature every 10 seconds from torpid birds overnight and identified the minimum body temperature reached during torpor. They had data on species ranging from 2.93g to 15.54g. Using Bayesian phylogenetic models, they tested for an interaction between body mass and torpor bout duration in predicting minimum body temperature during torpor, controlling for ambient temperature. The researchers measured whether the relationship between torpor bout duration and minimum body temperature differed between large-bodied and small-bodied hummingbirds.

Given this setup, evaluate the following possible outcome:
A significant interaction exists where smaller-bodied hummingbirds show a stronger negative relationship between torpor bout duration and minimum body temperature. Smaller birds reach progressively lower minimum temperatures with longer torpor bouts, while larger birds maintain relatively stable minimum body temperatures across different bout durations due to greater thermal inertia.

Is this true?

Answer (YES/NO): NO